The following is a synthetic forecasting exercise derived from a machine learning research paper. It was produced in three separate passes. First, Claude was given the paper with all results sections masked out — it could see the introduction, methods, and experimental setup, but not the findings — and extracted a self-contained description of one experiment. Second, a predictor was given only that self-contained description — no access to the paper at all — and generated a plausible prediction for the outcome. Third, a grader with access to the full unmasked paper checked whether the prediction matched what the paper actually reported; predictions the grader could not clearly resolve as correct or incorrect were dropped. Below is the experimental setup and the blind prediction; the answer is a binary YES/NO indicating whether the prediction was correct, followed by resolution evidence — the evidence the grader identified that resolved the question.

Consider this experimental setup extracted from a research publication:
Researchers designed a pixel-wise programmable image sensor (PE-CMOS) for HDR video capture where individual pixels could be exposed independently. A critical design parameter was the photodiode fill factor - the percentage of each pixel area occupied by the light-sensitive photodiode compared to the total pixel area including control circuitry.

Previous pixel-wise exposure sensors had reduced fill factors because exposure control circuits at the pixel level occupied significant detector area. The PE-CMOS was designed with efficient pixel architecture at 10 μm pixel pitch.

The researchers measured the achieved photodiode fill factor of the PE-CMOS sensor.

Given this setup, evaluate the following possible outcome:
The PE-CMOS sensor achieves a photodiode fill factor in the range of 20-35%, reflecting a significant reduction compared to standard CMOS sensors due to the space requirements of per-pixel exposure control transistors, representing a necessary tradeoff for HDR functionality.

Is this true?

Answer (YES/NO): NO